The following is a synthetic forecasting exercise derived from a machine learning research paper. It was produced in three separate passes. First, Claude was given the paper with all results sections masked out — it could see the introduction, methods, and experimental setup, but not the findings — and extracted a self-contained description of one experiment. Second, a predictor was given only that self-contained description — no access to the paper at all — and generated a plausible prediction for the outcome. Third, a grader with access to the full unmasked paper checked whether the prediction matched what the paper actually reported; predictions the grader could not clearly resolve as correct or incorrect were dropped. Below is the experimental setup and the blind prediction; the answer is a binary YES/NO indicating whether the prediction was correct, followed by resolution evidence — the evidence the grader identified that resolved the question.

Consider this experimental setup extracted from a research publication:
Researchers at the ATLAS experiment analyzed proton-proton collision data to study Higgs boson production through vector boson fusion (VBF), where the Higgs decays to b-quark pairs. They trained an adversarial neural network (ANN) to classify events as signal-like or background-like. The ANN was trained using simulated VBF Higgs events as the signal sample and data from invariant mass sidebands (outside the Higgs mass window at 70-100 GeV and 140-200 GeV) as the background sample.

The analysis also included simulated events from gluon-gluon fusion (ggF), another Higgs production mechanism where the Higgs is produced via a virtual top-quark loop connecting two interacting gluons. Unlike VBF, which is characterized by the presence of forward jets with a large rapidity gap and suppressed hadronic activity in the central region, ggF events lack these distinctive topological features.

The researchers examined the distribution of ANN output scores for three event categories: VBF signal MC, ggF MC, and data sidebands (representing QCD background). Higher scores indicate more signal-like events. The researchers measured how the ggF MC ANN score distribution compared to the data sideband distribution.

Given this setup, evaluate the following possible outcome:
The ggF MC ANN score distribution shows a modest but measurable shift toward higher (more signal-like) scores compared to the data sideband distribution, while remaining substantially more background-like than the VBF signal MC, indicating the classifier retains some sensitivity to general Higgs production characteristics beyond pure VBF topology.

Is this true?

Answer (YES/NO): NO